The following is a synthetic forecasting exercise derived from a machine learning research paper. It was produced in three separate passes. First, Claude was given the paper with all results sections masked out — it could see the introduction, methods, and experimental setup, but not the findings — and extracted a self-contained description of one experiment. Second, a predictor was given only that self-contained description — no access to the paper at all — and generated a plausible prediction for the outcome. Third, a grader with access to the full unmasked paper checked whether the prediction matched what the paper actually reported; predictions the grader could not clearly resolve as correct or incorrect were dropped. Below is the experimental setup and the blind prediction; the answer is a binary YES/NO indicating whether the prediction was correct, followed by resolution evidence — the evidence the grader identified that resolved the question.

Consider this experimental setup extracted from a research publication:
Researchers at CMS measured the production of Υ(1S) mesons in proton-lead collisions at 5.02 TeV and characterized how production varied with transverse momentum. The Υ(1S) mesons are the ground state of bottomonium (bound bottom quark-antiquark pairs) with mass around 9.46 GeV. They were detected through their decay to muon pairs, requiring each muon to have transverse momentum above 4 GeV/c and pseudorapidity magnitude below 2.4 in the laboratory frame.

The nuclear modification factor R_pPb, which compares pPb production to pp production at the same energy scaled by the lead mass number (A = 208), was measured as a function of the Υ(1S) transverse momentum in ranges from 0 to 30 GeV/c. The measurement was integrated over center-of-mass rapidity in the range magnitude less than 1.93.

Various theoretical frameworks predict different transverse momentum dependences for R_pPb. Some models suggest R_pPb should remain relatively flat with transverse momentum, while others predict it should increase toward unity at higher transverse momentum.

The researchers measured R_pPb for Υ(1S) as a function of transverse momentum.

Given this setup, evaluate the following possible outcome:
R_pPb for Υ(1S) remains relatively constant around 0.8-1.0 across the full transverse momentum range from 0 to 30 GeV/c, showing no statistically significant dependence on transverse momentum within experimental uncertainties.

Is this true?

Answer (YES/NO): YES